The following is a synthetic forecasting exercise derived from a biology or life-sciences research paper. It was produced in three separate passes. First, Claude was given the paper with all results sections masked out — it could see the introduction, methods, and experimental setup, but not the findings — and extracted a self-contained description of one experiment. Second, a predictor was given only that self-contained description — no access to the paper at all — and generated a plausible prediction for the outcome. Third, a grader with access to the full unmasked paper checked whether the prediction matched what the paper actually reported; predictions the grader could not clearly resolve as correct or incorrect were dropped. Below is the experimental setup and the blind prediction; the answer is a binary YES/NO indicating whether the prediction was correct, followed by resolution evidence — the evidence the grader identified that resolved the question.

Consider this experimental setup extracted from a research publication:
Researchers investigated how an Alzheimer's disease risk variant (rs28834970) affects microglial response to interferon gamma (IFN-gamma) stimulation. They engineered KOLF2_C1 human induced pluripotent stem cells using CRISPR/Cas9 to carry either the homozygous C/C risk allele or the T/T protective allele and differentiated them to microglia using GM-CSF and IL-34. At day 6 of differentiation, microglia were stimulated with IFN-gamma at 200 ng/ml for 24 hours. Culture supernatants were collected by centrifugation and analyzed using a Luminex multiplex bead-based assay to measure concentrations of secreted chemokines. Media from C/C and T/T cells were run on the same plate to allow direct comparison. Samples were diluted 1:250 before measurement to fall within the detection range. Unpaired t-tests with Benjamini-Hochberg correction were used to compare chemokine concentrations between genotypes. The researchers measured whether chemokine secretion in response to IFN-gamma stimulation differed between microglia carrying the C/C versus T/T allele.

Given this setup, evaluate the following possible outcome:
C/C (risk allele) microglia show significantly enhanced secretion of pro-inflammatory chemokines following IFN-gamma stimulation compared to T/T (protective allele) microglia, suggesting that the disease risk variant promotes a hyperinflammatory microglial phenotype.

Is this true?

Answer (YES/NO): NO